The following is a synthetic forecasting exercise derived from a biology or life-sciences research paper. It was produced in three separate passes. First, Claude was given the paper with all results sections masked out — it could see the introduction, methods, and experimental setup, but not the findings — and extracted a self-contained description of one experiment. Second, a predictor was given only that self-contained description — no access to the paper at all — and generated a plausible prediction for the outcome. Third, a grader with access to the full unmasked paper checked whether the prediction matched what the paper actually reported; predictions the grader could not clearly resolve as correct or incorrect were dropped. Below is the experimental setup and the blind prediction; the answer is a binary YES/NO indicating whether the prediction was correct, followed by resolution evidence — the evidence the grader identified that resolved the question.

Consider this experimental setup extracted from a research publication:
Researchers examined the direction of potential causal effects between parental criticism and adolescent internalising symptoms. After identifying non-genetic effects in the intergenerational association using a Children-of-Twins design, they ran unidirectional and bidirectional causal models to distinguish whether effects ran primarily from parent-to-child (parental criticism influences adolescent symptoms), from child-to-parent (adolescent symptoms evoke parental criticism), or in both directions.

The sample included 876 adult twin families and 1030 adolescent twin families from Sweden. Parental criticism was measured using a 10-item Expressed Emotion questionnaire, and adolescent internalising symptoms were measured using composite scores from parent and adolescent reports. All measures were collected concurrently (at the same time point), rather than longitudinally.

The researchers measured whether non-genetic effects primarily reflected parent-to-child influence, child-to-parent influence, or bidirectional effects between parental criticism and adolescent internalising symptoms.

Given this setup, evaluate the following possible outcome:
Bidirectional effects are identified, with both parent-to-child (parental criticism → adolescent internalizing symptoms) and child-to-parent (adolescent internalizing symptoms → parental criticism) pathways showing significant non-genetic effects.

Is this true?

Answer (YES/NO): NO